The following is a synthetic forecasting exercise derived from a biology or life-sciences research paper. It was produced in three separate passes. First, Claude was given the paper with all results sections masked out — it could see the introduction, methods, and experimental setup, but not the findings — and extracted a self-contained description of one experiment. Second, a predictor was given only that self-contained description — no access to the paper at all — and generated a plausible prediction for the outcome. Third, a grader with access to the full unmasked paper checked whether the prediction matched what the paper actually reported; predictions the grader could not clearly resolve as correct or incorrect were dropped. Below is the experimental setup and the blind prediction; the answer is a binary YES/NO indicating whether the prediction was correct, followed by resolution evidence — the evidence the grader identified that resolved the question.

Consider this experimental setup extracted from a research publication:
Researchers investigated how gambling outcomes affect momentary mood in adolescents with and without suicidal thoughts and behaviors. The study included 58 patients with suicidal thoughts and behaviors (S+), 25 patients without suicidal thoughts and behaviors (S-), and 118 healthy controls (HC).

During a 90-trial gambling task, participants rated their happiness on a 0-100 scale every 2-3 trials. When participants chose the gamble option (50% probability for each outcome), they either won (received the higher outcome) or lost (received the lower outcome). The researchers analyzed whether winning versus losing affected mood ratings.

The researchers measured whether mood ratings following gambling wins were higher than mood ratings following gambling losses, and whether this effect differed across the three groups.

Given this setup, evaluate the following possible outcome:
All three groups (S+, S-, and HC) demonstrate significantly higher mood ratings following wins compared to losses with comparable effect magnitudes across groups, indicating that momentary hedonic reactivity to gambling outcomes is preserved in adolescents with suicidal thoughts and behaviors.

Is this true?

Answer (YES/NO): YES